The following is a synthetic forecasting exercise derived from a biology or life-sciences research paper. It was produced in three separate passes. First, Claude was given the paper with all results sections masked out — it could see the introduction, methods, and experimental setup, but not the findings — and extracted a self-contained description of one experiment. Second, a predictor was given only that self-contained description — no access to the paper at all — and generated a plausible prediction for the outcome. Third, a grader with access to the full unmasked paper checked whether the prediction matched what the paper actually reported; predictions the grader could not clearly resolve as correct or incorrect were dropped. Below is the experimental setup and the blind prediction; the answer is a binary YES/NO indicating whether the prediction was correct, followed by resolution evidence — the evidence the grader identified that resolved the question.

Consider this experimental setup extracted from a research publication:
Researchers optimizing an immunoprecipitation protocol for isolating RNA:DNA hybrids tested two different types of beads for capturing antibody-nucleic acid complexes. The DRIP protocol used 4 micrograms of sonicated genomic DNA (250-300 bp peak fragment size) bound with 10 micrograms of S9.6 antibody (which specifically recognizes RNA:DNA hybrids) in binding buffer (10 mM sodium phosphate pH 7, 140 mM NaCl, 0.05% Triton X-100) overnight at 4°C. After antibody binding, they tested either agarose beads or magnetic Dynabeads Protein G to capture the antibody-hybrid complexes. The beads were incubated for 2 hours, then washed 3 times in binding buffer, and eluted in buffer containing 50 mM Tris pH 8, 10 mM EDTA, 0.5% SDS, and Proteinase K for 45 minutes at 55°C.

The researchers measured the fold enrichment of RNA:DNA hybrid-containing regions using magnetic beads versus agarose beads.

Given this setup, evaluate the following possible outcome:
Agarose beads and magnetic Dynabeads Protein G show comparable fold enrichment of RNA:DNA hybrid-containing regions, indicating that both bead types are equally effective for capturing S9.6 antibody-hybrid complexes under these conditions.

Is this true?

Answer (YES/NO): NO